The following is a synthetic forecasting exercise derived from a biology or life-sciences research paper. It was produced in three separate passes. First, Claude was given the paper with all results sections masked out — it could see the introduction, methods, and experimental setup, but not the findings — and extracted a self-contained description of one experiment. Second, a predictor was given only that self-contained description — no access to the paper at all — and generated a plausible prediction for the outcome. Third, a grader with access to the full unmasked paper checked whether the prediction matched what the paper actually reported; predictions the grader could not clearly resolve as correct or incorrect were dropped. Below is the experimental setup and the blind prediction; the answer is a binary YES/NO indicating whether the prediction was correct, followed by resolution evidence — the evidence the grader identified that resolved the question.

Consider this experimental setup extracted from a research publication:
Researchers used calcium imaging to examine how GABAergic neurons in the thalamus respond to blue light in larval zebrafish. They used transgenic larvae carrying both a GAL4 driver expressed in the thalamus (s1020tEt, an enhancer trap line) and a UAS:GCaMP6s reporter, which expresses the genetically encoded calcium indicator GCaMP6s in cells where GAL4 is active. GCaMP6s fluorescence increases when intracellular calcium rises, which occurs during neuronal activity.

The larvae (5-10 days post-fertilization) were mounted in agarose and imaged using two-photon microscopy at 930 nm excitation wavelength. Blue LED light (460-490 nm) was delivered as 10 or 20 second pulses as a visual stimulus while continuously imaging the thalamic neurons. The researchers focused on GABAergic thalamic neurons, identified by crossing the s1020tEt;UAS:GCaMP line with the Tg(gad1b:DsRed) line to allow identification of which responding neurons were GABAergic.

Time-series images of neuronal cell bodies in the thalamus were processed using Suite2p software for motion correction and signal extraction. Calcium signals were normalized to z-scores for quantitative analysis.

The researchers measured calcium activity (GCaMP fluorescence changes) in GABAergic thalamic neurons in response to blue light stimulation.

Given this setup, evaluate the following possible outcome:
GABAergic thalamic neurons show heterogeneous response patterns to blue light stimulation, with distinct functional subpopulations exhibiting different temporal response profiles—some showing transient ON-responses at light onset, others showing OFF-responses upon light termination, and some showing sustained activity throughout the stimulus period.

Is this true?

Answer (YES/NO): NO